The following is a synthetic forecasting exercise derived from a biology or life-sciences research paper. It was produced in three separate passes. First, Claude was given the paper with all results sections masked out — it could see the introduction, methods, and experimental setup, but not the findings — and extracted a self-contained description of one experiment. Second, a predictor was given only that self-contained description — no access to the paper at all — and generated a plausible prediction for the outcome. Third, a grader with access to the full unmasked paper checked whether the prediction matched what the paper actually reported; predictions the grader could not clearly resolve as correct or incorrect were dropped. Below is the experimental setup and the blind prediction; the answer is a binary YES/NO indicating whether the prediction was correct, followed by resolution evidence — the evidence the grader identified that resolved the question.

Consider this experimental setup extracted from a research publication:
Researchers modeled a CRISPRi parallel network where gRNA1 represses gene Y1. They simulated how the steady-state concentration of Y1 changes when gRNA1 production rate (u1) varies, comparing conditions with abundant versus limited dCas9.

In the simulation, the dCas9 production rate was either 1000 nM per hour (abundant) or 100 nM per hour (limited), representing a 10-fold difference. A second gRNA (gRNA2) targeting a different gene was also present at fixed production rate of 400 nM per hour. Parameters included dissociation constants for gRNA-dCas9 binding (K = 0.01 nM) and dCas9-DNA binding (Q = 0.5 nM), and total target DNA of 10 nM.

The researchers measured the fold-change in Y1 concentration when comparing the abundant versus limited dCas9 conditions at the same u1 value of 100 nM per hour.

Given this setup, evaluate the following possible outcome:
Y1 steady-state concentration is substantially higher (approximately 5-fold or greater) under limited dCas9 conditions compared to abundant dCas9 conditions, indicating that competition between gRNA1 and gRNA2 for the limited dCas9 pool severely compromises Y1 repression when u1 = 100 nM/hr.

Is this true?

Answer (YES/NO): YES